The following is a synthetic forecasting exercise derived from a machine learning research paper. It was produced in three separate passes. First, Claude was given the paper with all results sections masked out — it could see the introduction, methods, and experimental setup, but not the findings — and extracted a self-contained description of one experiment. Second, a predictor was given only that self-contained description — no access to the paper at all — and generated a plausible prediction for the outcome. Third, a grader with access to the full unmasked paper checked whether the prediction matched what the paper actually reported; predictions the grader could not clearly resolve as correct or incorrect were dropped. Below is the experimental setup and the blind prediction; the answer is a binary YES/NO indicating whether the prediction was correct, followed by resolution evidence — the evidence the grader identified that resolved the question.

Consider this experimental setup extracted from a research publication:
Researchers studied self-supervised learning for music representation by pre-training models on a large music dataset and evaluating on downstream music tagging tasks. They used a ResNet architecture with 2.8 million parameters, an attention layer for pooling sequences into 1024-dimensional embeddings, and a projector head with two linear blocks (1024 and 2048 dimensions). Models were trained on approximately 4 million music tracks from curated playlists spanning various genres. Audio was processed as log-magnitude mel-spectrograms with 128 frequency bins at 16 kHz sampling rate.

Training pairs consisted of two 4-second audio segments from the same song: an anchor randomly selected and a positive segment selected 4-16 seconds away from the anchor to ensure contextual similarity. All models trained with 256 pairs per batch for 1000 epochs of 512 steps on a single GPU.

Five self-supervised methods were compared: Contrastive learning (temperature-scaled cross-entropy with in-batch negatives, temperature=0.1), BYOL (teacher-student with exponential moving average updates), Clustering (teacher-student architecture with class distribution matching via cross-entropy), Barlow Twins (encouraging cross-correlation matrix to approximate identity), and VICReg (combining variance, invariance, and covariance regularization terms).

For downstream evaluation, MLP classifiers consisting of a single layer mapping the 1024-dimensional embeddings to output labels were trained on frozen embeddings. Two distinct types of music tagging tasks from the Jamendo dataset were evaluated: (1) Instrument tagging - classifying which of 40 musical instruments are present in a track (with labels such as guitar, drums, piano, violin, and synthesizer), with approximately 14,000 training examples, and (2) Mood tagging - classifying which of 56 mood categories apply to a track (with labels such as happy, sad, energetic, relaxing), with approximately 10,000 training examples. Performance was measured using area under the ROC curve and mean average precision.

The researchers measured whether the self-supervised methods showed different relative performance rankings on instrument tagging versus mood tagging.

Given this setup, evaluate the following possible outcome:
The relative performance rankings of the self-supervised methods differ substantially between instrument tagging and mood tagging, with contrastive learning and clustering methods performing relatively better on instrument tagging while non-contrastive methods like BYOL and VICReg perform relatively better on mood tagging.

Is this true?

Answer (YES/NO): NO